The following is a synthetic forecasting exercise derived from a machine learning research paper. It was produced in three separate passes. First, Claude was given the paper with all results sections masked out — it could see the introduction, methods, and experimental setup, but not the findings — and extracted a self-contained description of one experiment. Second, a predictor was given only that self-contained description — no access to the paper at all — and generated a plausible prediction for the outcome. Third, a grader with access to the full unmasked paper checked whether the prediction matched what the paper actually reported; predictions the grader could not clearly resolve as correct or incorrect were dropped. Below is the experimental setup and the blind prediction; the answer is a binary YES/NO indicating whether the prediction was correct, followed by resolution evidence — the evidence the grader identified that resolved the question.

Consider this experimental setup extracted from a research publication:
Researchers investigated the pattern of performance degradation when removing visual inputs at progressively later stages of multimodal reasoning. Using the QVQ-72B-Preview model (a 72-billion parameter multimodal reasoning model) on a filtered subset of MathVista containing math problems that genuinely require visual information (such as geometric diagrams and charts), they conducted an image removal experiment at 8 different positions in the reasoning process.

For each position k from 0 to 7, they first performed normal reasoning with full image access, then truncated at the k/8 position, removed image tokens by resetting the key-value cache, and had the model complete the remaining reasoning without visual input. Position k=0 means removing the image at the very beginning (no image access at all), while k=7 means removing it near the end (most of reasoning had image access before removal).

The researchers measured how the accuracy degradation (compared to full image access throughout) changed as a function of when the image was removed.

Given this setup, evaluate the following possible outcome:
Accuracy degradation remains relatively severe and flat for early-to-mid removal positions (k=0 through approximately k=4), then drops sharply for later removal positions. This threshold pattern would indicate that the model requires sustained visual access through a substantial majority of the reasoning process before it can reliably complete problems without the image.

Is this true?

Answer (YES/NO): NO